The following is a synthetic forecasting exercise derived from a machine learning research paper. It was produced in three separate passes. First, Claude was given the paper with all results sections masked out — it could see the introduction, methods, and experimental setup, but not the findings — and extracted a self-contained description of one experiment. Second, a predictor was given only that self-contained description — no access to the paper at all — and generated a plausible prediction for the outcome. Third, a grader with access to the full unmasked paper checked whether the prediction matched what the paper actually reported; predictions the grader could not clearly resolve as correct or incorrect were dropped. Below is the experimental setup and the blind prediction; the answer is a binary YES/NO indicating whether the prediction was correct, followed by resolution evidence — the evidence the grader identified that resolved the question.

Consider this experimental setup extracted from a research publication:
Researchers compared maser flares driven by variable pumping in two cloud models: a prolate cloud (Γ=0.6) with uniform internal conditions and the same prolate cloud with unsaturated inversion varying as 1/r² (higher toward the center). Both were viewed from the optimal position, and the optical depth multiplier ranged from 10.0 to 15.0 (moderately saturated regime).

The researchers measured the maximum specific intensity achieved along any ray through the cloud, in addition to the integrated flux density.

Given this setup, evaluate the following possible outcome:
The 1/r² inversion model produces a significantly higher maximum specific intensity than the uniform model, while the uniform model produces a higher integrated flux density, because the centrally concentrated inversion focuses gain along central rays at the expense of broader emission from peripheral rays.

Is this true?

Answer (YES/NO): YES